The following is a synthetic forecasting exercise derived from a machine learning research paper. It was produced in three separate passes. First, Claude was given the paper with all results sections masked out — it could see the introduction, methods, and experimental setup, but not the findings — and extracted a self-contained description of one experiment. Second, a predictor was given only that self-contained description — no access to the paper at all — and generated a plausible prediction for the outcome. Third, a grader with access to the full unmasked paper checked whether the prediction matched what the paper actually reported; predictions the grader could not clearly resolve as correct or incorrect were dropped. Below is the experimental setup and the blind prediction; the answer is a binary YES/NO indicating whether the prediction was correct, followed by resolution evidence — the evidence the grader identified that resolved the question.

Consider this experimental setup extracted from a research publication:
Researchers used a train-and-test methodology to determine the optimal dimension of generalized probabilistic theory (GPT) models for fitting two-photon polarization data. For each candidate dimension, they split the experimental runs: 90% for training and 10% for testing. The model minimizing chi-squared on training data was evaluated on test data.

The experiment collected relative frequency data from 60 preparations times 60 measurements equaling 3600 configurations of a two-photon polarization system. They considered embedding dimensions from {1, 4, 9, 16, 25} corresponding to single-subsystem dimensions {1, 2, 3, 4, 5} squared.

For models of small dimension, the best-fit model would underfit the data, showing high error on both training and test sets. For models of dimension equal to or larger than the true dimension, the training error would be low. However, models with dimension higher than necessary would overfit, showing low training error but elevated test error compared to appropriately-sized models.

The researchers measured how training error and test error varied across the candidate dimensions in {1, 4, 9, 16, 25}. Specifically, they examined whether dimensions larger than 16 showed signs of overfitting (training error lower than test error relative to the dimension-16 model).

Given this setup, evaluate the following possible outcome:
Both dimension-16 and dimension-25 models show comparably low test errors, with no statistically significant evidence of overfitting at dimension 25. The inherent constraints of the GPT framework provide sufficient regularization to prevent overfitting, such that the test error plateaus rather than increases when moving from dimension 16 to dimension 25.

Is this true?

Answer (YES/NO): NO